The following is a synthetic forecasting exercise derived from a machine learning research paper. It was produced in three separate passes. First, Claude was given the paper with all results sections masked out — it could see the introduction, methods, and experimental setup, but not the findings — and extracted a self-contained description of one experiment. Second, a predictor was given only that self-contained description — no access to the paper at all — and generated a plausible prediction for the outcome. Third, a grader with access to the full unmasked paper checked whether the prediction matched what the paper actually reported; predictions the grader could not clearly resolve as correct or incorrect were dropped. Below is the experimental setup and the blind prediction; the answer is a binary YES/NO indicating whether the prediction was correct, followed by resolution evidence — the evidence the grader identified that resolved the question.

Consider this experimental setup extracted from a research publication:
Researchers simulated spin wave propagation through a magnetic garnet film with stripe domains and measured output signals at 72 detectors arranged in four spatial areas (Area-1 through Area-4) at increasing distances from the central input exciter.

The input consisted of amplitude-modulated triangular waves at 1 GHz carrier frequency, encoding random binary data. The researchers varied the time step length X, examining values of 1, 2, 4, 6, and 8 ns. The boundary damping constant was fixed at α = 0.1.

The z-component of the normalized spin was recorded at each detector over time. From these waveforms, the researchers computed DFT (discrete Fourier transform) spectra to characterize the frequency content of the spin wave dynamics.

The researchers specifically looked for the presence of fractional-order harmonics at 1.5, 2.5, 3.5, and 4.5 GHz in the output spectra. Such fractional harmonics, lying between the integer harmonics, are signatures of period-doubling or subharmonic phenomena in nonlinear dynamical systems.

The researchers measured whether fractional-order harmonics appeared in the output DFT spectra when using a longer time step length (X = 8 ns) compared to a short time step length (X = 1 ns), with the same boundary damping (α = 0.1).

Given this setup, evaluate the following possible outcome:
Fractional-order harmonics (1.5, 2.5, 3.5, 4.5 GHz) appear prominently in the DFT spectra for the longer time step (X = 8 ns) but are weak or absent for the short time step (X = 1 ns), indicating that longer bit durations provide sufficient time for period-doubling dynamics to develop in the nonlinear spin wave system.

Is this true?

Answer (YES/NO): NO